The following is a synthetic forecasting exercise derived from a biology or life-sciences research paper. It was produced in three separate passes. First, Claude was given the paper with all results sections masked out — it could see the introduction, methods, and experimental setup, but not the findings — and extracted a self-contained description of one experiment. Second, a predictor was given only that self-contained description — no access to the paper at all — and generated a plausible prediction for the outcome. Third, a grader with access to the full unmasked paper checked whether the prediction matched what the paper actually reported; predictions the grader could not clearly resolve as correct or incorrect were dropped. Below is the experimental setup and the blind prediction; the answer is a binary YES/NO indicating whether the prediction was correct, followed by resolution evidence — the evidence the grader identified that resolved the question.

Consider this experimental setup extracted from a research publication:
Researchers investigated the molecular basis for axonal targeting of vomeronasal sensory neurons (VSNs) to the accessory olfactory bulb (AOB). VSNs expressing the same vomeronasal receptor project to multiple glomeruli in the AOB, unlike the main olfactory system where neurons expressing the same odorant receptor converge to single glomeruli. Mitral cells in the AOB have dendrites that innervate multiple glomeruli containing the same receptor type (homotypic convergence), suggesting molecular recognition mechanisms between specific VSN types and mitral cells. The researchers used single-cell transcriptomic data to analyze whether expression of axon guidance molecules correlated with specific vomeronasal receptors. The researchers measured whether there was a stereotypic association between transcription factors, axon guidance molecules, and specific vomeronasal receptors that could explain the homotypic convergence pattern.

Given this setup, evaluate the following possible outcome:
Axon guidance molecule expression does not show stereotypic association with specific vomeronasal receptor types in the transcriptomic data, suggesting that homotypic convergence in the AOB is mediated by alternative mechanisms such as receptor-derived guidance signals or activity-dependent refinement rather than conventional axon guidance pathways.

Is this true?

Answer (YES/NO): NO